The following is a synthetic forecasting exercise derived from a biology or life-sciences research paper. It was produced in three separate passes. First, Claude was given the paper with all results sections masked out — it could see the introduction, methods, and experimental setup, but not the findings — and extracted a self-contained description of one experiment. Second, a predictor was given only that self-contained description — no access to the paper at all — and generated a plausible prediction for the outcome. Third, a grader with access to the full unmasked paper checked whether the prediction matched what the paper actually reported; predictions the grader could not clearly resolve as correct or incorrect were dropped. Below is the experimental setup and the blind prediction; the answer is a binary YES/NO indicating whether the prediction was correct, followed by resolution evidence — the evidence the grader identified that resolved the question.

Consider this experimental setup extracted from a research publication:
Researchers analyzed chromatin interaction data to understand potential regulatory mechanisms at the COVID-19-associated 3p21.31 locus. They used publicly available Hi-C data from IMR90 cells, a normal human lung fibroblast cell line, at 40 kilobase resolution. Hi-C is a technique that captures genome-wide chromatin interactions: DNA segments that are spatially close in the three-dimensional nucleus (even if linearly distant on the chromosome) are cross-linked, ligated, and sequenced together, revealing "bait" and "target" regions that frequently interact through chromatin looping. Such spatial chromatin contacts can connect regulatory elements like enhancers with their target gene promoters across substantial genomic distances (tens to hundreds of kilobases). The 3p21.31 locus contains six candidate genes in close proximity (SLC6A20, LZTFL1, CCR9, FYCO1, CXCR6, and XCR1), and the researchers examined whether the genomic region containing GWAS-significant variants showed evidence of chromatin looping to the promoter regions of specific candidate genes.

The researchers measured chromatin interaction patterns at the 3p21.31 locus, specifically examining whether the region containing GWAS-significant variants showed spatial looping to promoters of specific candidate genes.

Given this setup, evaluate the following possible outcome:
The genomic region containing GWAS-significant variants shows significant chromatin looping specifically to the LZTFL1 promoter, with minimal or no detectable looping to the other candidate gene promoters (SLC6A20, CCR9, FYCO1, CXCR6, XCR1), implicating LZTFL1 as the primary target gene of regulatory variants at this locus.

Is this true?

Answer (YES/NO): NO